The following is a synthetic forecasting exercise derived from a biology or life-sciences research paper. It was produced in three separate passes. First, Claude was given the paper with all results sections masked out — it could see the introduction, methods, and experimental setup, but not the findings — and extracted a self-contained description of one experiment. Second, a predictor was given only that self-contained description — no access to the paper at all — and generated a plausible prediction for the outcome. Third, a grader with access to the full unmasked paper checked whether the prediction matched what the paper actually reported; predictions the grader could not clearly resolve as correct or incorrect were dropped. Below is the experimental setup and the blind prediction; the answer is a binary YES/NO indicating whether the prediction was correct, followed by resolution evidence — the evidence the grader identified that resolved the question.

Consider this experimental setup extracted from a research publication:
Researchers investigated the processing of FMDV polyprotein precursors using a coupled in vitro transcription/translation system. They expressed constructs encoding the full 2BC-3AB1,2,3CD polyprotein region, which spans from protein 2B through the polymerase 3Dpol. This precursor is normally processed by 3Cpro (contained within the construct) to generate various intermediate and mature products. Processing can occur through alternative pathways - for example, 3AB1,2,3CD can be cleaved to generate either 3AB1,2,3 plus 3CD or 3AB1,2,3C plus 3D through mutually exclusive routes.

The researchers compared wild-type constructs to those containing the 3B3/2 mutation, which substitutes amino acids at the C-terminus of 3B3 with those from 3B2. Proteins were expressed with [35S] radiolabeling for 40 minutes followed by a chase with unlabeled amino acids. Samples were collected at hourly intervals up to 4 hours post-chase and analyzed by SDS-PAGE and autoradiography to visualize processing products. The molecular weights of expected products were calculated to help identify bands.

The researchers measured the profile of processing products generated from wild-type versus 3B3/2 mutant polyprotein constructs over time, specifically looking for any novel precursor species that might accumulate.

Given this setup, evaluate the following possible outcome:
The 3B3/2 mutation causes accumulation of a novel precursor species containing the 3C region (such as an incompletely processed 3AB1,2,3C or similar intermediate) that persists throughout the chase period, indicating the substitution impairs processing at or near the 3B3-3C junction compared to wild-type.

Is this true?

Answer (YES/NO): NO